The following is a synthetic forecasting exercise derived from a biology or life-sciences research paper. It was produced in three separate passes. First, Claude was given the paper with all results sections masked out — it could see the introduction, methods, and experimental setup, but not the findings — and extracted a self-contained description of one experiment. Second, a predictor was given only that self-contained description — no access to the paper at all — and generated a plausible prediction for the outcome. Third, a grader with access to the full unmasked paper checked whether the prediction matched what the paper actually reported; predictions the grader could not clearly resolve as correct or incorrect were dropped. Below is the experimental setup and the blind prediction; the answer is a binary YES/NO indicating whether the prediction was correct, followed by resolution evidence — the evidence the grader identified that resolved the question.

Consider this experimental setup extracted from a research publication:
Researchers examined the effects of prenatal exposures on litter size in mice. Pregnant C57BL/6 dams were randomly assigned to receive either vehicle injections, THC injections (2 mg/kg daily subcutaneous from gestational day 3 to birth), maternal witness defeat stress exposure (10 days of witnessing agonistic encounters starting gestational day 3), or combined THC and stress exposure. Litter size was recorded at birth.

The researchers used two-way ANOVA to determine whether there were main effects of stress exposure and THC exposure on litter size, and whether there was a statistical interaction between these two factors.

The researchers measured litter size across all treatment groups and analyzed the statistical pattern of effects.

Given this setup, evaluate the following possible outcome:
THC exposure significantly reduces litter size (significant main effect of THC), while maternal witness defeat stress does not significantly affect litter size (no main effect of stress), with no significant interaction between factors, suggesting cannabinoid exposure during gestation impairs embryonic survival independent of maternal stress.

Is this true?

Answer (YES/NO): NO